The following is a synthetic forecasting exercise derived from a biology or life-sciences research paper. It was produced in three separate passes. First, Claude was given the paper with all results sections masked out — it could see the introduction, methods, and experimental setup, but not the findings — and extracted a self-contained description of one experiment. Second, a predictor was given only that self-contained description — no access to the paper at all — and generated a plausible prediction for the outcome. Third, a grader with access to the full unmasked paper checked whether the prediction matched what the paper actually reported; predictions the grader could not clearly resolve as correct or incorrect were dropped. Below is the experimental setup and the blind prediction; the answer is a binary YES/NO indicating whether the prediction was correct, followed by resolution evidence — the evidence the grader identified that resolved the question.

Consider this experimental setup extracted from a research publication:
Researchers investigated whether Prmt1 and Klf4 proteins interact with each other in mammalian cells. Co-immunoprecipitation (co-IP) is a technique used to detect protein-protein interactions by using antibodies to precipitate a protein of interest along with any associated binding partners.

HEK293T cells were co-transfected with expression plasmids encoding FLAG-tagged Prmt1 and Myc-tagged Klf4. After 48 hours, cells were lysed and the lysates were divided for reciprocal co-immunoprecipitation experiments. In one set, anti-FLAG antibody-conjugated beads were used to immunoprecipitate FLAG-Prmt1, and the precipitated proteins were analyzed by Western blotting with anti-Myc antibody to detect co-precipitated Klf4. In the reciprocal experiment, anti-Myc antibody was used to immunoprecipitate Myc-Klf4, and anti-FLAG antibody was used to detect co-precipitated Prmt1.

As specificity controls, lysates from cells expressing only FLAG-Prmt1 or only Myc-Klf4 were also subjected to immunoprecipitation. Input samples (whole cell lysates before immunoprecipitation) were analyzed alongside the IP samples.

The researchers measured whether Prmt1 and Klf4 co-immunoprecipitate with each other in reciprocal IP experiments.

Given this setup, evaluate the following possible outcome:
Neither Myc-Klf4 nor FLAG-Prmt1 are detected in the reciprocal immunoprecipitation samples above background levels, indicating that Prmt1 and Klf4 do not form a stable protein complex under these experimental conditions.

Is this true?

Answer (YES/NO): NO